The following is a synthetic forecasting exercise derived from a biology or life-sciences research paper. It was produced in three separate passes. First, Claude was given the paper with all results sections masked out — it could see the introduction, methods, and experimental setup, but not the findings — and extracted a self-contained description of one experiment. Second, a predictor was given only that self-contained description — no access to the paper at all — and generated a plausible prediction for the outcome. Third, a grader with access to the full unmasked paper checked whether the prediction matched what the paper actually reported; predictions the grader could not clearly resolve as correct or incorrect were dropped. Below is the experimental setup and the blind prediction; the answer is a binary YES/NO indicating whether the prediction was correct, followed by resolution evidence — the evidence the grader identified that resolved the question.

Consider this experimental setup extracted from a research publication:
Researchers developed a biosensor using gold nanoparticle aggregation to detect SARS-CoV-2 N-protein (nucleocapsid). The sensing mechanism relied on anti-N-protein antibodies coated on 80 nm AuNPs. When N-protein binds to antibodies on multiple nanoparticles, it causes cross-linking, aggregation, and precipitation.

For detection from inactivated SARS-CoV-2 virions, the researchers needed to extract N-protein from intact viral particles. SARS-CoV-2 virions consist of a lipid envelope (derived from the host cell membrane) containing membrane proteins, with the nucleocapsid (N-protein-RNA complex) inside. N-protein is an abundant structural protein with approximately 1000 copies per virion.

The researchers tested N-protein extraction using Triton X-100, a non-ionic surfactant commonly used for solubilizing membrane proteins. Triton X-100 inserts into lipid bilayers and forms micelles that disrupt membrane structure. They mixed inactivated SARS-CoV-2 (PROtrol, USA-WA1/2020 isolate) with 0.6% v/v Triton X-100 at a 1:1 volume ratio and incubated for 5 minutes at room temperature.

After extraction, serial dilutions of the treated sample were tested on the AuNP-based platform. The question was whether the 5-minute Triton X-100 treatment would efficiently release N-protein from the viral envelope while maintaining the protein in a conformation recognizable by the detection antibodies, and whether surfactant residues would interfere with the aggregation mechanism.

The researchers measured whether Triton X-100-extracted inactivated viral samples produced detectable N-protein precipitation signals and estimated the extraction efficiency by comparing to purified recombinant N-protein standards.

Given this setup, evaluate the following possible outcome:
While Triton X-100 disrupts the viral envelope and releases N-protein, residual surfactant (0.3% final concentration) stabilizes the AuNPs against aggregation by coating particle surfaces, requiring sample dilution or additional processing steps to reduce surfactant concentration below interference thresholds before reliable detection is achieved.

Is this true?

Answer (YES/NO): NO